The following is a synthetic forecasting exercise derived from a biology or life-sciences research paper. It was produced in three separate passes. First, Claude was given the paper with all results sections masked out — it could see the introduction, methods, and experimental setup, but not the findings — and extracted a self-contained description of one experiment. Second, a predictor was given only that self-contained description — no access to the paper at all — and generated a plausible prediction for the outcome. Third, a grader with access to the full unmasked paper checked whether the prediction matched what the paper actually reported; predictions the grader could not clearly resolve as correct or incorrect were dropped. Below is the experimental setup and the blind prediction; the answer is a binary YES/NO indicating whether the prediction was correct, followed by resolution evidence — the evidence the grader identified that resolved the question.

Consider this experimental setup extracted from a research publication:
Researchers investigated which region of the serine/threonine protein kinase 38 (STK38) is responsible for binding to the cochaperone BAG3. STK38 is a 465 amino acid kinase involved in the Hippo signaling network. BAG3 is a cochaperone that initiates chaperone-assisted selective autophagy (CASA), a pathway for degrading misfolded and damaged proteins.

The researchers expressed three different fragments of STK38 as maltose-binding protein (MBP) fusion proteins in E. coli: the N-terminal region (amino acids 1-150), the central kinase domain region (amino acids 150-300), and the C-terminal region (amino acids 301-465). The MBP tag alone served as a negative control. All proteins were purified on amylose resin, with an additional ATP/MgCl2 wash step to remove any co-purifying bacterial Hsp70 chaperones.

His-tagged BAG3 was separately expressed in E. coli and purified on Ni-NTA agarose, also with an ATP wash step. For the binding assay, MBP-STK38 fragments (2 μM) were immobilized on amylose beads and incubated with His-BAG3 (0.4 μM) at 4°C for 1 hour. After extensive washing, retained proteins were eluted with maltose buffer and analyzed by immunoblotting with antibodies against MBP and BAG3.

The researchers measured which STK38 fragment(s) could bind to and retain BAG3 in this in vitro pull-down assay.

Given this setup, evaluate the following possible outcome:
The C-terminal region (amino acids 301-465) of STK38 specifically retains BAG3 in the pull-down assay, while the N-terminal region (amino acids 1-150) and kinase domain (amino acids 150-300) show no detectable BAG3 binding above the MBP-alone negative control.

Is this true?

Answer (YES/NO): NO